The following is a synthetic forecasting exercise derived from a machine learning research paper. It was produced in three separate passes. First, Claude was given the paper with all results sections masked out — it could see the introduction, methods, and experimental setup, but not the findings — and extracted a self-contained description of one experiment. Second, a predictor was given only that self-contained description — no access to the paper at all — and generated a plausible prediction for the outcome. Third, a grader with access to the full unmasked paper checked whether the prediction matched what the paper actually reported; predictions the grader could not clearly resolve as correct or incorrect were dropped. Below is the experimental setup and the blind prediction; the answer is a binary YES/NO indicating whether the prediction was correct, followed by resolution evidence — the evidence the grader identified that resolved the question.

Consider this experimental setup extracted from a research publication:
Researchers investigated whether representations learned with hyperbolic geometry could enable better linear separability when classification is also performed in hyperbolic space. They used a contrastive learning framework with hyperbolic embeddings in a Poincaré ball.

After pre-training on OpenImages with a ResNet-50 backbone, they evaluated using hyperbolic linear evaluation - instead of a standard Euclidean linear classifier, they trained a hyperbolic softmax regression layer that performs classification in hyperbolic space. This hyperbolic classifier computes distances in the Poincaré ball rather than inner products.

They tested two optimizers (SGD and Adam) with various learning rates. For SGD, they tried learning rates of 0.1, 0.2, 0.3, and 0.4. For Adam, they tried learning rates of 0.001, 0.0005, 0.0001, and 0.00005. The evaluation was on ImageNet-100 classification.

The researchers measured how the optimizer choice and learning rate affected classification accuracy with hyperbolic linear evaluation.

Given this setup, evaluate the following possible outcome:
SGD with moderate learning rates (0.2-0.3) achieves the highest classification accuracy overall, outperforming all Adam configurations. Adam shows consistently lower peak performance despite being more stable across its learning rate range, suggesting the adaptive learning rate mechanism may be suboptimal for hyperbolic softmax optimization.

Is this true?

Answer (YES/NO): NO